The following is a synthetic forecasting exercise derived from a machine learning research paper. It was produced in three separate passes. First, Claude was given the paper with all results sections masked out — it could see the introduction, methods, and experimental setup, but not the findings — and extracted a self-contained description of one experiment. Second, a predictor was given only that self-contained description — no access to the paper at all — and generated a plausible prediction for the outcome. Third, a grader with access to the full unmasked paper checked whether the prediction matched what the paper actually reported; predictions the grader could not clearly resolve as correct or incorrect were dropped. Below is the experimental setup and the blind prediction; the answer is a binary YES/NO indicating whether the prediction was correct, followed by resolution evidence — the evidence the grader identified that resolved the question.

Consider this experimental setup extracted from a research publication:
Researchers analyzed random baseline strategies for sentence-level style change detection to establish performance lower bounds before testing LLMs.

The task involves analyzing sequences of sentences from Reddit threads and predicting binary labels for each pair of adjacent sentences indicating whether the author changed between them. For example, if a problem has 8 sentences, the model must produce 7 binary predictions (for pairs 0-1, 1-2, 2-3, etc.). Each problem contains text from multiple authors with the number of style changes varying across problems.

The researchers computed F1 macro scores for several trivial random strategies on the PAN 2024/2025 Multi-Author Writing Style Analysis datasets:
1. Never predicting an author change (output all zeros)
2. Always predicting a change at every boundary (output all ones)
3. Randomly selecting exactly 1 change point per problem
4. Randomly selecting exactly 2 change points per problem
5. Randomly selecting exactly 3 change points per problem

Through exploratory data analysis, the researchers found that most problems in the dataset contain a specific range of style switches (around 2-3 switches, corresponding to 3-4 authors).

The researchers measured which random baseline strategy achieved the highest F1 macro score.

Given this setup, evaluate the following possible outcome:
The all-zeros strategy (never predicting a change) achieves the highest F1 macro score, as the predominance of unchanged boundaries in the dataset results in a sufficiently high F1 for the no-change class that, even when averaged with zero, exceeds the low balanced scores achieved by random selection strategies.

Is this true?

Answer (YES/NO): NO